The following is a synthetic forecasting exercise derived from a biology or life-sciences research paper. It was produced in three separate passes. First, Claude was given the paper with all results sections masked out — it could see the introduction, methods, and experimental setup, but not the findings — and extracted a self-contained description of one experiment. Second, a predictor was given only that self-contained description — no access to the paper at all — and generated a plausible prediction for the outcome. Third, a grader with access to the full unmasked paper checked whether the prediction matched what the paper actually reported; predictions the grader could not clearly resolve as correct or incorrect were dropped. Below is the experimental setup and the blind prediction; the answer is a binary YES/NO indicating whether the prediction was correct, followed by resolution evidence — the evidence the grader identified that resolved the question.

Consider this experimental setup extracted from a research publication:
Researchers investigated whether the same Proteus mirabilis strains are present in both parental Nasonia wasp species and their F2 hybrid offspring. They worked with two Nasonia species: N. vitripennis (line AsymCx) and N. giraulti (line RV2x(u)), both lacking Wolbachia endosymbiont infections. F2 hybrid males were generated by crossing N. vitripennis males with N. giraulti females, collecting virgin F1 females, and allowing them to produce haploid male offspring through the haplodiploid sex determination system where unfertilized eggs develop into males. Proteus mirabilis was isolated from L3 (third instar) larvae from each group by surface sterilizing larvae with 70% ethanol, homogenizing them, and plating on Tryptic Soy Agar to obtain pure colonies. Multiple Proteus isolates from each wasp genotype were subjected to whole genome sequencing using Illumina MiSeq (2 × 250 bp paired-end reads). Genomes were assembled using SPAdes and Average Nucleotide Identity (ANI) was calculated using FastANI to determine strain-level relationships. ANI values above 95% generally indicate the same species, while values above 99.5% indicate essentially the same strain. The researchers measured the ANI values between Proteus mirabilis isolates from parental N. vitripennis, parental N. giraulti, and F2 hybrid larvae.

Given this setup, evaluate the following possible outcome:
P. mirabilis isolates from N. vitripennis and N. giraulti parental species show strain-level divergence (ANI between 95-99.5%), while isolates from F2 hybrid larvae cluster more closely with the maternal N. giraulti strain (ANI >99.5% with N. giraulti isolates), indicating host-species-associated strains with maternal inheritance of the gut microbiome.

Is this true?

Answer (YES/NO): NO